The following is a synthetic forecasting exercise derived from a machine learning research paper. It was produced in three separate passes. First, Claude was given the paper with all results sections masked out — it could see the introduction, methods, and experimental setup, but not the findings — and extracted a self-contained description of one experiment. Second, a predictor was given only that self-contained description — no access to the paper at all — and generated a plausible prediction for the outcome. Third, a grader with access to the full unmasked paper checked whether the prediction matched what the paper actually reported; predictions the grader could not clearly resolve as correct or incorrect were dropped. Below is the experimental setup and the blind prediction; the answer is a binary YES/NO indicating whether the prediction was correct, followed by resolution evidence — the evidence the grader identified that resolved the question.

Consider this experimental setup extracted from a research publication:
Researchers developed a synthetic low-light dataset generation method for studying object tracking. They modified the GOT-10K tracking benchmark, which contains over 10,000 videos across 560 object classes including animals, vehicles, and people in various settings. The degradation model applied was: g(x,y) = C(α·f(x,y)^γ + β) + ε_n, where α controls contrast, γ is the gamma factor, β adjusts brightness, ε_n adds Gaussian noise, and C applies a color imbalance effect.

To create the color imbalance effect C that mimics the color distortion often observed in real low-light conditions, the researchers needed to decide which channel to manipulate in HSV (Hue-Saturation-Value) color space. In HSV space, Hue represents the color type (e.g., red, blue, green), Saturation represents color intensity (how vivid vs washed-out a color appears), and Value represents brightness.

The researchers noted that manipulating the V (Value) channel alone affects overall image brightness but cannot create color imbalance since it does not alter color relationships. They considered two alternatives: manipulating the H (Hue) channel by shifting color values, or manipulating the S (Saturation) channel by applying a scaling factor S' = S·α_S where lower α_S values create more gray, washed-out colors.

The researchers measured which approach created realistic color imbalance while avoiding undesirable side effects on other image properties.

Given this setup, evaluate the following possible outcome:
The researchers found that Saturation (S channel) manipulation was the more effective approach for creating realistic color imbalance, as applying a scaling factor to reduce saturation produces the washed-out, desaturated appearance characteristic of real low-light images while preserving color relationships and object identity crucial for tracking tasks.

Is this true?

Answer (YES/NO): YES